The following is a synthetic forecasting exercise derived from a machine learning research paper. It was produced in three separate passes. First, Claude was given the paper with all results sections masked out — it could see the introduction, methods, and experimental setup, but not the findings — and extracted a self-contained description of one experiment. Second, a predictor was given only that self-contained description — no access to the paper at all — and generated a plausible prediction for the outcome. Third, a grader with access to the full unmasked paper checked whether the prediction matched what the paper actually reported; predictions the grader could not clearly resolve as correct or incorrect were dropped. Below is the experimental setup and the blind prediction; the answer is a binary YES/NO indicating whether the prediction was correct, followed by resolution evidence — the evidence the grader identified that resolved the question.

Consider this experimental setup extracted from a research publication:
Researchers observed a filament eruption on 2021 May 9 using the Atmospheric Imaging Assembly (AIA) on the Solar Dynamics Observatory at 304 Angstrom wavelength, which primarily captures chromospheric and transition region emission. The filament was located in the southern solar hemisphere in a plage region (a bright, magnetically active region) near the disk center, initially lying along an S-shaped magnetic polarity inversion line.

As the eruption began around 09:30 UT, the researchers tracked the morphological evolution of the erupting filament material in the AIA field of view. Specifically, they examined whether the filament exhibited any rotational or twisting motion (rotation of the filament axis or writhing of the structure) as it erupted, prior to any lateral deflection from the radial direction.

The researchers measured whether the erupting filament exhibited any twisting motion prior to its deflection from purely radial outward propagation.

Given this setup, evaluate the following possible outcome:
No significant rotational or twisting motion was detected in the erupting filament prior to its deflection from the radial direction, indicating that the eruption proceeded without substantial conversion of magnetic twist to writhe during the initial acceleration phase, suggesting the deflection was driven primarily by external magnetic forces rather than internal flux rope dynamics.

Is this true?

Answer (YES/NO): NO